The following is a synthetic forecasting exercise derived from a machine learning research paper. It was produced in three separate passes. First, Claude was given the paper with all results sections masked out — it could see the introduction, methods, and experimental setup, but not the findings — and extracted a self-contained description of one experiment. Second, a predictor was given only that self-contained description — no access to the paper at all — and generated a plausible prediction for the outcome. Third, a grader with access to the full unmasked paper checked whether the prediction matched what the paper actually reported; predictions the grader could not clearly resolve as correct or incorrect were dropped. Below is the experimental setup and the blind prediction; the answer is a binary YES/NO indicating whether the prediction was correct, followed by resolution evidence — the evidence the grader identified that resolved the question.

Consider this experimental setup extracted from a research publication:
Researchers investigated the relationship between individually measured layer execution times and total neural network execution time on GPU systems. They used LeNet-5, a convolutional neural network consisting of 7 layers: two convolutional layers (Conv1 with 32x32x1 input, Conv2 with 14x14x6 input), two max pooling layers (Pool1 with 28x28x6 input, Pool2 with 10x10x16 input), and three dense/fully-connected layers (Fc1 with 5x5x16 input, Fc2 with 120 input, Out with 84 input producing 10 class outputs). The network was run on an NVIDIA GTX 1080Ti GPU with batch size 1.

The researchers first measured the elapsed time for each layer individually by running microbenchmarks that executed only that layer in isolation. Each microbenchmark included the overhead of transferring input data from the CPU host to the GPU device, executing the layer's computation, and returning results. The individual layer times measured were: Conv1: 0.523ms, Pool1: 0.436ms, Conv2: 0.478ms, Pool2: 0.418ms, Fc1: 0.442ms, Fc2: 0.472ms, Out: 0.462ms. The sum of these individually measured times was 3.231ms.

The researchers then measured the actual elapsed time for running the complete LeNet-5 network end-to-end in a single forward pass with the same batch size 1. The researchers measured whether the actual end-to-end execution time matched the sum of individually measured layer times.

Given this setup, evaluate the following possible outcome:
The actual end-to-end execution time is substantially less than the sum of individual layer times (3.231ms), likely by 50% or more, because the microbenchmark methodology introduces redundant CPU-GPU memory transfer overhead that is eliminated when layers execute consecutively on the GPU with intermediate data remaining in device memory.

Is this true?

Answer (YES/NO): YES